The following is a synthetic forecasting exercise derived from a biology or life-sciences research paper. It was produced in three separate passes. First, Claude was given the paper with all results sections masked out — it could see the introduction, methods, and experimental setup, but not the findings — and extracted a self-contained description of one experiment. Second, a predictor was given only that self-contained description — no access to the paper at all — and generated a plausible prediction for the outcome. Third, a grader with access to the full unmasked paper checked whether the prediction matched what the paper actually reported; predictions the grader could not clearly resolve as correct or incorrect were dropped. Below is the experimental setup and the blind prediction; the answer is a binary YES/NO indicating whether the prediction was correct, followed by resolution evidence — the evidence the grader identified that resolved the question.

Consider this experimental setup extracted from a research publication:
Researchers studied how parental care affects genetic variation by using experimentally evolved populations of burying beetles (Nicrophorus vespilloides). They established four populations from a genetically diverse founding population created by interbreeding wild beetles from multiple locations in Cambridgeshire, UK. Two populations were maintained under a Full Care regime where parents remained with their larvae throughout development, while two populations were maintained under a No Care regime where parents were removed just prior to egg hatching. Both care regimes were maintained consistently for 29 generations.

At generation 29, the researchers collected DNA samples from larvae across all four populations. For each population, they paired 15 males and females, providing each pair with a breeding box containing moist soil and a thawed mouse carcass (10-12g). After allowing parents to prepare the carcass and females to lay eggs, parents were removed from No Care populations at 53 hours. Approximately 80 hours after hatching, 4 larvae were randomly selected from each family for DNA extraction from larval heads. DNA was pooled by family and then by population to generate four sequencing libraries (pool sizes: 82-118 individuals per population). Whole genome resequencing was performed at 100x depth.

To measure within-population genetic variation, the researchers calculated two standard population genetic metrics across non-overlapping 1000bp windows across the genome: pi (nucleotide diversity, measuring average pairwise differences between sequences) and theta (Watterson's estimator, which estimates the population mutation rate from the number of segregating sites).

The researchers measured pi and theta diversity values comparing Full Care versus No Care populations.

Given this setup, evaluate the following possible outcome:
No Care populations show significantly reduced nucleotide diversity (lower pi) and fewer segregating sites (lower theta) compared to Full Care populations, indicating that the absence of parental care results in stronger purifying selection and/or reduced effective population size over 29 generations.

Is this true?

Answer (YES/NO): YES